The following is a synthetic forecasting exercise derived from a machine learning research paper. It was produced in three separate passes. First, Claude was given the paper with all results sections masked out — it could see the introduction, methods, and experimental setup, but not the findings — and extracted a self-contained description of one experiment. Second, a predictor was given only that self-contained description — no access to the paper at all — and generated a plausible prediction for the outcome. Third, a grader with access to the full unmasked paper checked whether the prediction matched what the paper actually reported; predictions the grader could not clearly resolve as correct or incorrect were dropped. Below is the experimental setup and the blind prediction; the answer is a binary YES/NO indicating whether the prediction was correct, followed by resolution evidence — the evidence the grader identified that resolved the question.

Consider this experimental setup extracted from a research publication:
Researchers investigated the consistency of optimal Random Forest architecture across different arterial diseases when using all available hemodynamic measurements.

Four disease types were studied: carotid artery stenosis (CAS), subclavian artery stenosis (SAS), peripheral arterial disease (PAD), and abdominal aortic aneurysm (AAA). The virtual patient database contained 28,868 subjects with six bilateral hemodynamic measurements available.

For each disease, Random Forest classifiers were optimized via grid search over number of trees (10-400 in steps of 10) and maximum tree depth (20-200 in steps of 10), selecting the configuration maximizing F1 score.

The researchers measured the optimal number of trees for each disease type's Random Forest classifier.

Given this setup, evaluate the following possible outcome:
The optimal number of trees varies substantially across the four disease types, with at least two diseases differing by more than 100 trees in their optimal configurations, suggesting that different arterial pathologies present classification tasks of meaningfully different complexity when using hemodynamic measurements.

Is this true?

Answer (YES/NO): NO